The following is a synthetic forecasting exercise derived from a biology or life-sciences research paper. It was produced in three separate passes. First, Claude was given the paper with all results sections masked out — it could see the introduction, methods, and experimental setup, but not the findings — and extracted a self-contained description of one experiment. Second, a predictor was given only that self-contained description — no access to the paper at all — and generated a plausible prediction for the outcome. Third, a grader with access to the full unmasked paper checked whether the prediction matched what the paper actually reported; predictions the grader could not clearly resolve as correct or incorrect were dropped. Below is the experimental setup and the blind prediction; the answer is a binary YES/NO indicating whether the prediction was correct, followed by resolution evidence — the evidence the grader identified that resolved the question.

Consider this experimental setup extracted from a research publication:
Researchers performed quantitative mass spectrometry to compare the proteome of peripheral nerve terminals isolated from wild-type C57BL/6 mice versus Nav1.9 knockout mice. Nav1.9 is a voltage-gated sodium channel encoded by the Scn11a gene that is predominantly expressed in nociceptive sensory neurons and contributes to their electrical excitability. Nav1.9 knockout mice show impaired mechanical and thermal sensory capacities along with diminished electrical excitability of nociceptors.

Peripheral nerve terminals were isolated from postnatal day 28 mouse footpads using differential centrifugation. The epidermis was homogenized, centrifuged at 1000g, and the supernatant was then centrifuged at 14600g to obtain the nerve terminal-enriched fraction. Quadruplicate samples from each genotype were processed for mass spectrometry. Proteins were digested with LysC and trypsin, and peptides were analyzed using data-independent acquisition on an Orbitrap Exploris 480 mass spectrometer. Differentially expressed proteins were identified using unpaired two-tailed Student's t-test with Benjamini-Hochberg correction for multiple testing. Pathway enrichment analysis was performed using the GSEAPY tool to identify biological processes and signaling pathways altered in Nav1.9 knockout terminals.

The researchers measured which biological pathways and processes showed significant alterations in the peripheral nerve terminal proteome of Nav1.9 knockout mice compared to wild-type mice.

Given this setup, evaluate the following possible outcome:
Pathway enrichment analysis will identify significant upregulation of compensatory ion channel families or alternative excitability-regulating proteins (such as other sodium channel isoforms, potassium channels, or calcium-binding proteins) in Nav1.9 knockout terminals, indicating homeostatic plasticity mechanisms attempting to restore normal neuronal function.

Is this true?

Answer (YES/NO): NO